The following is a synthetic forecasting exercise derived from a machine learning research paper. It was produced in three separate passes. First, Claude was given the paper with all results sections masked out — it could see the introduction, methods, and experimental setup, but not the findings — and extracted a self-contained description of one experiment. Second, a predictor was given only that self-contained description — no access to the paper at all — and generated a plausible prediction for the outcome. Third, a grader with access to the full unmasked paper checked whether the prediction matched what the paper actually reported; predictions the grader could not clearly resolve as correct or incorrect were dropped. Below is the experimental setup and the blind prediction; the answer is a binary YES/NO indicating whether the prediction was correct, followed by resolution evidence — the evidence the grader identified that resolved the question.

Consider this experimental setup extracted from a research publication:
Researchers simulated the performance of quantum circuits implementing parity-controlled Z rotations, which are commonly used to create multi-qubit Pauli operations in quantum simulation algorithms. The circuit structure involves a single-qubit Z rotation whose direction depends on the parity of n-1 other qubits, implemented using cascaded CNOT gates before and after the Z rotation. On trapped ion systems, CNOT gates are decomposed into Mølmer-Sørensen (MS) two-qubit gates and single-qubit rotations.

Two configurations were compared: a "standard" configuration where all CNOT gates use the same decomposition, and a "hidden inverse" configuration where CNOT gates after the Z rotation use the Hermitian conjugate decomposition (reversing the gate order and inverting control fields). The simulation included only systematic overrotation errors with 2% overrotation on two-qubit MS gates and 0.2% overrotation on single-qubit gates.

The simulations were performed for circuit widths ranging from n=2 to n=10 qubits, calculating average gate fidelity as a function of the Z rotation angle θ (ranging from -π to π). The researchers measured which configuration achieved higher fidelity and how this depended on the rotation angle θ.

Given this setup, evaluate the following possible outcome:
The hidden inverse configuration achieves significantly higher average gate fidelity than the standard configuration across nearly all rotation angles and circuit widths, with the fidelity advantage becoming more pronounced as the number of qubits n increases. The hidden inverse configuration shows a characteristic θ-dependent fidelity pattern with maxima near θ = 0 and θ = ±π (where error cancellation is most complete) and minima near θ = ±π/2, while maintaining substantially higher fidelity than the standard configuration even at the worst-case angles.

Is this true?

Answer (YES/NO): NO